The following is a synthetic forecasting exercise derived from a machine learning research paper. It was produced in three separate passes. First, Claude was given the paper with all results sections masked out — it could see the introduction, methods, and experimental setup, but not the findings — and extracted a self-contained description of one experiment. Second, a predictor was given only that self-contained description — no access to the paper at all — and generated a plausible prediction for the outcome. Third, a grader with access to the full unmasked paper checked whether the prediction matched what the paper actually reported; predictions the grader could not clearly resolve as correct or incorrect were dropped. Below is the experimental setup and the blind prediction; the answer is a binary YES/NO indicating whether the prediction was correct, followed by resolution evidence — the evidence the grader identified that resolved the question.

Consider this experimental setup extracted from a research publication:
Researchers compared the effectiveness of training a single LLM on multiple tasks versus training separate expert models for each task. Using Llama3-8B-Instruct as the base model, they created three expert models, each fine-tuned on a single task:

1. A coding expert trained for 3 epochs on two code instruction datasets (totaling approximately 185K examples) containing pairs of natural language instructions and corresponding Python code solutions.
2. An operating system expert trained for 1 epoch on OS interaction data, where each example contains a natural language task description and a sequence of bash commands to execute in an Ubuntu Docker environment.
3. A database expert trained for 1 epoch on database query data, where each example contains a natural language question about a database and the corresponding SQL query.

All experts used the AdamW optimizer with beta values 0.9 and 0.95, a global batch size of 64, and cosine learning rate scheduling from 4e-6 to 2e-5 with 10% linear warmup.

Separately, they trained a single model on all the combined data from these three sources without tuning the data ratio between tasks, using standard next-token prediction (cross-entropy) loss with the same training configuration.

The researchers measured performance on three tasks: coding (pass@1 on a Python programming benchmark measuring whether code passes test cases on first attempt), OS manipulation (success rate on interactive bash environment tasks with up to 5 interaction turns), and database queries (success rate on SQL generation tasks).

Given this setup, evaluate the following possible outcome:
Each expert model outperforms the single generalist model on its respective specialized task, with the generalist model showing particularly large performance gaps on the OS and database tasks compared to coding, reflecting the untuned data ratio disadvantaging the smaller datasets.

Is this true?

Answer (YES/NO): NO